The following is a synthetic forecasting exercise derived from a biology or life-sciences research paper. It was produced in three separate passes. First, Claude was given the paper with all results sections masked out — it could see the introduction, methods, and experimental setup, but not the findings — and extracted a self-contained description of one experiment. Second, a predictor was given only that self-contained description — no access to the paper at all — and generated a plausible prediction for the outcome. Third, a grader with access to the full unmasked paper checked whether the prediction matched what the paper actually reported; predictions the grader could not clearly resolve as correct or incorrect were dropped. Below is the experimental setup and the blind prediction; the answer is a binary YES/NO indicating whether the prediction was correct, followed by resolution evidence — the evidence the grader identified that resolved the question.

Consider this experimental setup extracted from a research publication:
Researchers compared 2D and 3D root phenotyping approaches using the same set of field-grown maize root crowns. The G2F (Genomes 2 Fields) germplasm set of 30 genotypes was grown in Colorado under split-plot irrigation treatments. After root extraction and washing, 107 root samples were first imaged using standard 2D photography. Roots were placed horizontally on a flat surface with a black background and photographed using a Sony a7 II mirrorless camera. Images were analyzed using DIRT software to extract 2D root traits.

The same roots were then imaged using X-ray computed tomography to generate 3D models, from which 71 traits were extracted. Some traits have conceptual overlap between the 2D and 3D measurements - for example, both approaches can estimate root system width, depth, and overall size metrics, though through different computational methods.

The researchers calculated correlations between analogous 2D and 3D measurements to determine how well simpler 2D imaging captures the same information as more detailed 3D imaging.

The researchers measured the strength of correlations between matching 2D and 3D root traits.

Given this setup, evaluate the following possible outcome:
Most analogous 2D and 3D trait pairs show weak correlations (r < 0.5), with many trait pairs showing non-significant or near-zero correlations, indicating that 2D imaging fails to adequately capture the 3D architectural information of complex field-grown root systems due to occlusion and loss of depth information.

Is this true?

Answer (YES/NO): NO